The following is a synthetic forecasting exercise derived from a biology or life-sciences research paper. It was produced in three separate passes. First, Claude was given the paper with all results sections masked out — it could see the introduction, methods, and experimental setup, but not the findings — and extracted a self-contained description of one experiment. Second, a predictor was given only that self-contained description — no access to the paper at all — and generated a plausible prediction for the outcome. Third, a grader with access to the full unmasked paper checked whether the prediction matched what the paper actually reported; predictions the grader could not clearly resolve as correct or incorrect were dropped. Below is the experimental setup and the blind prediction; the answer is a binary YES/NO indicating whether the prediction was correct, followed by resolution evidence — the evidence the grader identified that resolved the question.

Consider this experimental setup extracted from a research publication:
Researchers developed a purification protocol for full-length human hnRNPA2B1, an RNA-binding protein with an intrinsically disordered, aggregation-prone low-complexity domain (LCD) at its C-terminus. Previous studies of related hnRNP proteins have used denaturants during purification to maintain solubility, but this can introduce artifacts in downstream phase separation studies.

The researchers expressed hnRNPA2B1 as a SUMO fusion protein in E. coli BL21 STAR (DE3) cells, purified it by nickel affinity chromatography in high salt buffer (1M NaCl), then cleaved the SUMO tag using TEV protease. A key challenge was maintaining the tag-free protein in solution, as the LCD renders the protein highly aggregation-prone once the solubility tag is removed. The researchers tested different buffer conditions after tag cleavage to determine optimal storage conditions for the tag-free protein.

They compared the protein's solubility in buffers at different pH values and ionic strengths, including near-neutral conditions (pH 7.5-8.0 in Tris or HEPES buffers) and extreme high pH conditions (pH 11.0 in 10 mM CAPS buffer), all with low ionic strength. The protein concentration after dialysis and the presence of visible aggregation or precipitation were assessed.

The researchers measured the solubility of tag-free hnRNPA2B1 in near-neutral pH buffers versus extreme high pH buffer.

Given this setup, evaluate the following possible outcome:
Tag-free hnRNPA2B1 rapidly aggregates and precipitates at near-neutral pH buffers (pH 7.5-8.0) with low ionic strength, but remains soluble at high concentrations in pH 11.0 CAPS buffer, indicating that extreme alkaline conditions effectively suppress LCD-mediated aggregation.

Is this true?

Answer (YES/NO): NO